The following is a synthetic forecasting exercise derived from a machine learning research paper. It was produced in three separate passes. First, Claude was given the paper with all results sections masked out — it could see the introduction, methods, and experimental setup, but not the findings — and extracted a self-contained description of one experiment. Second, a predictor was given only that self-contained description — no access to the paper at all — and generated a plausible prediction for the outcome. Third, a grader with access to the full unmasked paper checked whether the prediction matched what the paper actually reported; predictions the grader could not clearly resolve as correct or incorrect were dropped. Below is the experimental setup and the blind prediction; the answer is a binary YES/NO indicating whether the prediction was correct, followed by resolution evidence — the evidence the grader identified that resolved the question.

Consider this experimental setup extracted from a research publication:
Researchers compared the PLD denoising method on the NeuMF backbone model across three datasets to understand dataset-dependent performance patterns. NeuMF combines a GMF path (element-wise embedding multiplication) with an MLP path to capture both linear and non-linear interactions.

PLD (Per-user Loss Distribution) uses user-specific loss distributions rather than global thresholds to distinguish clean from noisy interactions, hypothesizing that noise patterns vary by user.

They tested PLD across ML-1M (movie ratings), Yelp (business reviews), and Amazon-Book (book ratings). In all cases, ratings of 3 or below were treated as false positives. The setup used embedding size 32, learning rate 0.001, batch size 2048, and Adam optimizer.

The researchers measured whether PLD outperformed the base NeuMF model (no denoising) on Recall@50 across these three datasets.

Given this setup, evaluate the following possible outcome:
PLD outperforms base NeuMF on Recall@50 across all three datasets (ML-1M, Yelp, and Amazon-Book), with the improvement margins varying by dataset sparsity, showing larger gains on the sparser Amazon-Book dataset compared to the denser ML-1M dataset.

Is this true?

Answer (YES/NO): NO